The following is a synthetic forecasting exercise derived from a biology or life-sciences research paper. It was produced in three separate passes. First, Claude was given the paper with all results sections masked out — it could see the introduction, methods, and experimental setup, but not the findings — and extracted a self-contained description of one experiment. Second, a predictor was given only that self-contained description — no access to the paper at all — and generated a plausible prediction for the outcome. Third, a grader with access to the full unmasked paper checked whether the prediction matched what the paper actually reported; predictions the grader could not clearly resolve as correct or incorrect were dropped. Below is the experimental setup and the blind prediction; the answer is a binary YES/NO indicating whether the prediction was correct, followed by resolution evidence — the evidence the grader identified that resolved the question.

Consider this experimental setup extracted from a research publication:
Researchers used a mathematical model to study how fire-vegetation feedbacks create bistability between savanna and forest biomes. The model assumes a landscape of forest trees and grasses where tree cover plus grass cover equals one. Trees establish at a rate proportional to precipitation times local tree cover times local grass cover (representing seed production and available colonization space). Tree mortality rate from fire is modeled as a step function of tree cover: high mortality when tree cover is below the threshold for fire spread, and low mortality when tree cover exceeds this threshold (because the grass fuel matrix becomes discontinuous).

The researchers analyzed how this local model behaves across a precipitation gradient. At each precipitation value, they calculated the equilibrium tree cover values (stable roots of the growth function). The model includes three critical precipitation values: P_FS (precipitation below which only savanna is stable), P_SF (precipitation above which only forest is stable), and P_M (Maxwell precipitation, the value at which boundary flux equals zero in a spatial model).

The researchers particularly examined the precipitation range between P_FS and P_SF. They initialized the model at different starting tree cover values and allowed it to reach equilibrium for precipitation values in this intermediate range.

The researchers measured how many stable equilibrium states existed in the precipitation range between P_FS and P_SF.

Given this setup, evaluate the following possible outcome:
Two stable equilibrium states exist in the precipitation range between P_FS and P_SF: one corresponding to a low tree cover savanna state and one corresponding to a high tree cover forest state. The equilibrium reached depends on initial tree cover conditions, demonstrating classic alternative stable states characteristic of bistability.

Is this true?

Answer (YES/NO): YES